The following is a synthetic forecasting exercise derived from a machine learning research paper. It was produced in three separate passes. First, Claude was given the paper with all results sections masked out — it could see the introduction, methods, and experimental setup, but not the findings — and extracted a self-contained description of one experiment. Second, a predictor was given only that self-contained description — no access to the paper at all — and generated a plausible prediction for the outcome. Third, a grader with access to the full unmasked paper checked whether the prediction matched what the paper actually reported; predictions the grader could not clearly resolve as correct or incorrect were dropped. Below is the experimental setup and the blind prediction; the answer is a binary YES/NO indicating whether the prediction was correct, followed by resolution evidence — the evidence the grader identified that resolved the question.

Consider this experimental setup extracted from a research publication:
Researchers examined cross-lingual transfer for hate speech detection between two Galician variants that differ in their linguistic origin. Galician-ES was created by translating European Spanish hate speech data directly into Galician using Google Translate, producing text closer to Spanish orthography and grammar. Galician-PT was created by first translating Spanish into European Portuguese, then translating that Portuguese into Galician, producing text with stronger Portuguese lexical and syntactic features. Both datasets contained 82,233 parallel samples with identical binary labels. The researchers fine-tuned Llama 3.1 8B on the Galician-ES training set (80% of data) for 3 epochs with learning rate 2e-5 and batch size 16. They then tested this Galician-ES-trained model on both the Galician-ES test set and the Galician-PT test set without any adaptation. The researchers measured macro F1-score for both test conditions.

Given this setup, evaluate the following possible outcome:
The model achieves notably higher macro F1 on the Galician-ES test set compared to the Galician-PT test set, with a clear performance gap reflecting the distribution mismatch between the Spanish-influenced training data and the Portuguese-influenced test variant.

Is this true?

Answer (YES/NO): NO